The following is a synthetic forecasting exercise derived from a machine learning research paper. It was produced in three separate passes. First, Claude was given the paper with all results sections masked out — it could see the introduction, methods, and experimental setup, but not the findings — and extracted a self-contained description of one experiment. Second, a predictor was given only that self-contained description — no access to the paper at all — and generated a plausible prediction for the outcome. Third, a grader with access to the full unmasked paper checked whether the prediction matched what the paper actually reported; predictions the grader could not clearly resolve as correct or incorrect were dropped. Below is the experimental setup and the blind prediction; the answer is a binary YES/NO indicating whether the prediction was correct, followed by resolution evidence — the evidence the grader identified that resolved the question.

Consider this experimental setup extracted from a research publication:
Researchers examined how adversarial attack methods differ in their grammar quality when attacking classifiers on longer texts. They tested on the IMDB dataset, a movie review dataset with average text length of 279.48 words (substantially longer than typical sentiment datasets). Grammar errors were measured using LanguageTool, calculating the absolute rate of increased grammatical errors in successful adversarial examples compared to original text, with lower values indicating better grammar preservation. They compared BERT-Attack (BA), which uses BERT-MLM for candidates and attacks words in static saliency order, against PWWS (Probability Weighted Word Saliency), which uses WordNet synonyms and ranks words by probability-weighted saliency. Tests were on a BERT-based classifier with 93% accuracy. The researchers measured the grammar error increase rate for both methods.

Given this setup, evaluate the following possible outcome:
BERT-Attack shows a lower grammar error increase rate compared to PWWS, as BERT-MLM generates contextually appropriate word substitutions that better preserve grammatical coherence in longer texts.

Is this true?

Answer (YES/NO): YES